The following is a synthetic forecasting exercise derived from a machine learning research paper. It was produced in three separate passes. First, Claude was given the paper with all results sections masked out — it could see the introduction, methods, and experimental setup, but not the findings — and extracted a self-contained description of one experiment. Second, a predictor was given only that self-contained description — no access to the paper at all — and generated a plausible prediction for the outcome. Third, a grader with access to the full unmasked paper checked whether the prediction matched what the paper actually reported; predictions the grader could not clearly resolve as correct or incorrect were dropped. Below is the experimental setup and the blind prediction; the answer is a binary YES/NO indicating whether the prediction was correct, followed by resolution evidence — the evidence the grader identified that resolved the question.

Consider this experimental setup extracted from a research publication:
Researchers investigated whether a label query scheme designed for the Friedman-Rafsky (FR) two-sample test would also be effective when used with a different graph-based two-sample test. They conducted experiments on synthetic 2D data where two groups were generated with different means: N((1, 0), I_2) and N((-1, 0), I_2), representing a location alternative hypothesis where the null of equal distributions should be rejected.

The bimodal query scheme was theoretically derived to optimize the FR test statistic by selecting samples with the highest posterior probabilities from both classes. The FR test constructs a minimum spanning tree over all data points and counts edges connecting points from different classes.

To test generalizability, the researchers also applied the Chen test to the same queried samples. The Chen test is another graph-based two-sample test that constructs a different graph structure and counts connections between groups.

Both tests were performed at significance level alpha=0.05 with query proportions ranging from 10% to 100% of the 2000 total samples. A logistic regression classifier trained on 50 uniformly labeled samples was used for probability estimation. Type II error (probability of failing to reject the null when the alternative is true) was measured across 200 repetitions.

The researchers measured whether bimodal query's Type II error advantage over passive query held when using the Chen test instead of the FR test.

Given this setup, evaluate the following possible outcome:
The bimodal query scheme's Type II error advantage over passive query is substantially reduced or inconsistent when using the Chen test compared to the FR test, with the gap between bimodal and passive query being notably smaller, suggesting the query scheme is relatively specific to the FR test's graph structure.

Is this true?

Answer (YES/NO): NO